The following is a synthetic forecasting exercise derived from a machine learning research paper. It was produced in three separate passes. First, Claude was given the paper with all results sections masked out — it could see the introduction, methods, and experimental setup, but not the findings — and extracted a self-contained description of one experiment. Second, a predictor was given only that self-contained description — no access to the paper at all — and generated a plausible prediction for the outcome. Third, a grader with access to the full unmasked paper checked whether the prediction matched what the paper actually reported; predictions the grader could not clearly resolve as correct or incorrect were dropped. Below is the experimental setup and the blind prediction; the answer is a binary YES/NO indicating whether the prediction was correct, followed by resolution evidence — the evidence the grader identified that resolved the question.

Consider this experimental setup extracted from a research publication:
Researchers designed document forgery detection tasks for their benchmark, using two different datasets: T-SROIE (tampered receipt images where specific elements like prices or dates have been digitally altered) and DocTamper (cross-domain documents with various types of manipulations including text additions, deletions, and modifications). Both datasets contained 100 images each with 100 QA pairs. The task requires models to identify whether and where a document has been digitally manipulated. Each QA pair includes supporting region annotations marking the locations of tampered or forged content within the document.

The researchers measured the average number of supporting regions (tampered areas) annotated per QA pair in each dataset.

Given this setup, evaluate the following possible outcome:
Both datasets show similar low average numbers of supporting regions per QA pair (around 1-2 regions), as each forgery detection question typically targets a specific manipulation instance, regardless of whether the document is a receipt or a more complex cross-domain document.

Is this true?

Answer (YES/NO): NO